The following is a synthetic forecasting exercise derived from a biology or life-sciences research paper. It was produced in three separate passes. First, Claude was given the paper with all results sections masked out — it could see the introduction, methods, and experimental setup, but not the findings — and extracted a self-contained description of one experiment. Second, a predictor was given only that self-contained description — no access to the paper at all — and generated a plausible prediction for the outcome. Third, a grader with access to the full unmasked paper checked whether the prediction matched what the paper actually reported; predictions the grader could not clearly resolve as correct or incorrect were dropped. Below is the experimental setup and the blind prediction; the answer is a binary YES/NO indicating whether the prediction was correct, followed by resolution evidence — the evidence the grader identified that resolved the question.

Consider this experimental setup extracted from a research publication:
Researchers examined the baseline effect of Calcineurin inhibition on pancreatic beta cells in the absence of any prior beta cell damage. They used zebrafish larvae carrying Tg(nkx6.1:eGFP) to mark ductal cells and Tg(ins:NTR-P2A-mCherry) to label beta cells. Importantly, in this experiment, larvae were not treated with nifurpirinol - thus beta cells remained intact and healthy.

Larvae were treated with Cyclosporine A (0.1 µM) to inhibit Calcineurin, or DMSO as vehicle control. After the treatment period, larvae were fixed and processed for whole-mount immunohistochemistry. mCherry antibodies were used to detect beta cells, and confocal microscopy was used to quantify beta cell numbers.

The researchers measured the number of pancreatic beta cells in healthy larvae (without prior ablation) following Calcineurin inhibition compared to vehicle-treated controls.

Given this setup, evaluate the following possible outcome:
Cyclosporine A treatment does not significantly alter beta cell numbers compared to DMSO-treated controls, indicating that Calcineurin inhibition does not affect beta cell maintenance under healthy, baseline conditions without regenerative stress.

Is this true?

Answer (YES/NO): YES